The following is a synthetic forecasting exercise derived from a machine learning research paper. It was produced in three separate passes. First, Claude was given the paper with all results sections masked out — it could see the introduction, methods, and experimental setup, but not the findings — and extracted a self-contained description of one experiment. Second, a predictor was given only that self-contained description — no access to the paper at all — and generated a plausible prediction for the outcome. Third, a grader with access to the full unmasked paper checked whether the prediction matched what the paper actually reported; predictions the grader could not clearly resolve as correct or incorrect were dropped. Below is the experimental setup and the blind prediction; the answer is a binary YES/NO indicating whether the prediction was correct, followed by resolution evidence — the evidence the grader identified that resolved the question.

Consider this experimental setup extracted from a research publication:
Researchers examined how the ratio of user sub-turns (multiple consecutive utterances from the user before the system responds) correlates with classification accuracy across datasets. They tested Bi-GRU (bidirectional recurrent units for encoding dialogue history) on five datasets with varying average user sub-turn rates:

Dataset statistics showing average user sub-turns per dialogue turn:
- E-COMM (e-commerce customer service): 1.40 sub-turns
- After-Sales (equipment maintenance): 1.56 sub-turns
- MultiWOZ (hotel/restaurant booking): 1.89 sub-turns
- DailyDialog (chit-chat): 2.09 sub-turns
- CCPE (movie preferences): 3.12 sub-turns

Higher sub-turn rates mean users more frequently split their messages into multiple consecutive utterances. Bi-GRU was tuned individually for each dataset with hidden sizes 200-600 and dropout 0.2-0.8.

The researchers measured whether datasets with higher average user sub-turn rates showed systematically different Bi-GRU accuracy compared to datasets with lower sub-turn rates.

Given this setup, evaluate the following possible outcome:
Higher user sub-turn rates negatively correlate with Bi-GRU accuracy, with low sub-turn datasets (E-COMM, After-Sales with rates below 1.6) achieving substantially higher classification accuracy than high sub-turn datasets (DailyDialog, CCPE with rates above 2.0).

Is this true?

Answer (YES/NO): NO